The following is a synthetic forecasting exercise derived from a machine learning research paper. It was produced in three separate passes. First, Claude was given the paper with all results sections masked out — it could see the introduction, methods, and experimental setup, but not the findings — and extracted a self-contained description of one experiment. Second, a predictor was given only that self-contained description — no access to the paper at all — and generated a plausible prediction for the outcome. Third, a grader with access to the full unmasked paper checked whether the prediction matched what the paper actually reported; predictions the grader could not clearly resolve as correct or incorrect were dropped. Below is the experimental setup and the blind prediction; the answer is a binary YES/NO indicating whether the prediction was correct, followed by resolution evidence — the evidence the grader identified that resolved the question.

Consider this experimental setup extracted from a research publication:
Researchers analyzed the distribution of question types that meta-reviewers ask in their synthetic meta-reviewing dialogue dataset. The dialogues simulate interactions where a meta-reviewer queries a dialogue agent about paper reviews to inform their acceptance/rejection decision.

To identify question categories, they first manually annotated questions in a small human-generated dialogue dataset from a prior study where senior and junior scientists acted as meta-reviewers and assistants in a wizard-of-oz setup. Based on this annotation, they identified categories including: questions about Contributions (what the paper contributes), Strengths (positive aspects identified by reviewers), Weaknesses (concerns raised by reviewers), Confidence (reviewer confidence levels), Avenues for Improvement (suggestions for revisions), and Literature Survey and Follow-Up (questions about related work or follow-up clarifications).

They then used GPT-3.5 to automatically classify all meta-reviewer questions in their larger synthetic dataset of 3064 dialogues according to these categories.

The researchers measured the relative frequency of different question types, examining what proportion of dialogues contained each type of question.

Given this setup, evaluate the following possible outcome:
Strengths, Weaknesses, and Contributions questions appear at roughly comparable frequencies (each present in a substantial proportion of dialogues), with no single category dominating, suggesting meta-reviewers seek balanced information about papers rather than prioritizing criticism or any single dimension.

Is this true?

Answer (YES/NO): YES